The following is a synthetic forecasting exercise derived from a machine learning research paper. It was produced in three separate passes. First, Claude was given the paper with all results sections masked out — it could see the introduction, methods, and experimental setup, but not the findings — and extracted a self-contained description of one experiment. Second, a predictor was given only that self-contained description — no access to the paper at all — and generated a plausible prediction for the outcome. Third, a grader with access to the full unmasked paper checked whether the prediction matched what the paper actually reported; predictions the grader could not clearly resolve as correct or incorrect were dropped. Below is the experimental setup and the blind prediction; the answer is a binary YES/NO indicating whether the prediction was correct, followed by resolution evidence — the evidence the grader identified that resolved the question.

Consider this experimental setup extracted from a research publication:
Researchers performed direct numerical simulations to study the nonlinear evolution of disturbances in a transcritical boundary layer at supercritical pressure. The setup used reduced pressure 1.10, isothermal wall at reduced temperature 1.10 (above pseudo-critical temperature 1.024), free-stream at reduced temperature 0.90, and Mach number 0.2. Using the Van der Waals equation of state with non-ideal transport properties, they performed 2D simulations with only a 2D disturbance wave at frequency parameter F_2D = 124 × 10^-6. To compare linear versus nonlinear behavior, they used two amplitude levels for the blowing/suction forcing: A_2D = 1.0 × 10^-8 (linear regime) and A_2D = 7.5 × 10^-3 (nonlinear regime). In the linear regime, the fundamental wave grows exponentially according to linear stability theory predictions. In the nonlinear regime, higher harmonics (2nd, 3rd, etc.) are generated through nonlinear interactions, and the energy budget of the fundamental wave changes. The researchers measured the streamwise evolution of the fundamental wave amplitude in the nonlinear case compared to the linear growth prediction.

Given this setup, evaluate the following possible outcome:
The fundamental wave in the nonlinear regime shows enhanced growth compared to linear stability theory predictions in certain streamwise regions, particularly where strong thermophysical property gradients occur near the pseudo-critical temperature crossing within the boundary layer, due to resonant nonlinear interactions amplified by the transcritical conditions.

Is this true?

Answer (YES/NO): NO